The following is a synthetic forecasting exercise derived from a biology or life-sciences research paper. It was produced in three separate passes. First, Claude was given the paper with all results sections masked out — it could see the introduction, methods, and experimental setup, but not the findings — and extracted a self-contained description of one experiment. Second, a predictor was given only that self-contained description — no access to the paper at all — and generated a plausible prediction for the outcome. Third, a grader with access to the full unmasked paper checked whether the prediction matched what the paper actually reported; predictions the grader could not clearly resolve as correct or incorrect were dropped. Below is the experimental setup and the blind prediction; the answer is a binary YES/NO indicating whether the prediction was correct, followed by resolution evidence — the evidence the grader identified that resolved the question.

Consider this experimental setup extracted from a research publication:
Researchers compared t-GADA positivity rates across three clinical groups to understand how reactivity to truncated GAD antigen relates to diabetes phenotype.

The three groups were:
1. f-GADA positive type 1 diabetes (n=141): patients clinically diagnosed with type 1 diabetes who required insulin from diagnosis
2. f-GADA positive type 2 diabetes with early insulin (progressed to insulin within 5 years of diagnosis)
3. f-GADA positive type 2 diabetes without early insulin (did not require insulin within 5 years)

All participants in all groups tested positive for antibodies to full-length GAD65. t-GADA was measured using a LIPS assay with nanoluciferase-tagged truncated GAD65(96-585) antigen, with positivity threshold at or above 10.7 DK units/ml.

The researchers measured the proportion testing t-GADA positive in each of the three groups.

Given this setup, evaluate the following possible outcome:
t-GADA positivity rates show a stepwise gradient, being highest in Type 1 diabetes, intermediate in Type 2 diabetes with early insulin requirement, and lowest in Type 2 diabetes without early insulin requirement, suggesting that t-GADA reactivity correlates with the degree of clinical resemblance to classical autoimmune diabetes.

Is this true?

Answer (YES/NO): NO